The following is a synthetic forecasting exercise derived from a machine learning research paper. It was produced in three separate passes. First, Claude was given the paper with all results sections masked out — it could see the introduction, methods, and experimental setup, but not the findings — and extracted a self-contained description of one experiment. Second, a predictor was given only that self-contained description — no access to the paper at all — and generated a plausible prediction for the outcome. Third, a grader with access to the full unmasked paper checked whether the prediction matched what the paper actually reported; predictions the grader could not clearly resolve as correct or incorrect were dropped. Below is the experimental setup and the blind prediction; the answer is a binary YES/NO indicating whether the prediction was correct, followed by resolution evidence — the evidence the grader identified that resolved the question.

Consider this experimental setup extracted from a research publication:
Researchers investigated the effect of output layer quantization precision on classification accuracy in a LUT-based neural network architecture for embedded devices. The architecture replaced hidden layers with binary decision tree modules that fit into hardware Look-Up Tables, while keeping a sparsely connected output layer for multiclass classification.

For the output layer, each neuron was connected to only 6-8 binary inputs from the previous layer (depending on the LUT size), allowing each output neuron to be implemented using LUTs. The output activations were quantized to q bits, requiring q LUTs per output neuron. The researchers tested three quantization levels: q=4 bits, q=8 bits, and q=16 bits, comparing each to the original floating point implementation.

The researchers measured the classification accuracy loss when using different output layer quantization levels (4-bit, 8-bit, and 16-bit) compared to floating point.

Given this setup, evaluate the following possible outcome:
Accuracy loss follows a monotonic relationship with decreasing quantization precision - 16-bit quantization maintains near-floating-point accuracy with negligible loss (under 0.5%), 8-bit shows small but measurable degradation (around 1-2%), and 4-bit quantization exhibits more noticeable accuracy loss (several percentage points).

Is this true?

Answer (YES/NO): NO